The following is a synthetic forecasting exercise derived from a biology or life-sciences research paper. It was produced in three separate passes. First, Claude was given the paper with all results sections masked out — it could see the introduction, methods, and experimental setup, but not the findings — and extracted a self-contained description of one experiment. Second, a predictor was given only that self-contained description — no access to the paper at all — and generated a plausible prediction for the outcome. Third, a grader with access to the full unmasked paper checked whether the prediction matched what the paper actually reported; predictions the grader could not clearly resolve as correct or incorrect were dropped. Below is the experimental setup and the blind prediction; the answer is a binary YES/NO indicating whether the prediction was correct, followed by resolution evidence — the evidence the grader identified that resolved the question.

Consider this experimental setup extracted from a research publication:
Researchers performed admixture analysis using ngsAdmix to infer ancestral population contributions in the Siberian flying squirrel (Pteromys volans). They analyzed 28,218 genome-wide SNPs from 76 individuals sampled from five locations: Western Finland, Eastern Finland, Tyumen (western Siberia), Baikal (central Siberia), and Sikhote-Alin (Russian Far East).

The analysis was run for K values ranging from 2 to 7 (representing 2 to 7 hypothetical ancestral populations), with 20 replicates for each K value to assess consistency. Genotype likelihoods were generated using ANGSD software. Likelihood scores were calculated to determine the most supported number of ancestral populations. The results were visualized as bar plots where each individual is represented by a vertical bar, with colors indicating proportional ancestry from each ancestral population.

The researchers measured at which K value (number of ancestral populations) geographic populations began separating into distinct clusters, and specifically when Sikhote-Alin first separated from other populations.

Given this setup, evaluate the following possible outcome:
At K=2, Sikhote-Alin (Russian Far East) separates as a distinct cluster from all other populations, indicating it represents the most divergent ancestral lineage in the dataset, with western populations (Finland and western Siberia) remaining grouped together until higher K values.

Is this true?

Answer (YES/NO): YES